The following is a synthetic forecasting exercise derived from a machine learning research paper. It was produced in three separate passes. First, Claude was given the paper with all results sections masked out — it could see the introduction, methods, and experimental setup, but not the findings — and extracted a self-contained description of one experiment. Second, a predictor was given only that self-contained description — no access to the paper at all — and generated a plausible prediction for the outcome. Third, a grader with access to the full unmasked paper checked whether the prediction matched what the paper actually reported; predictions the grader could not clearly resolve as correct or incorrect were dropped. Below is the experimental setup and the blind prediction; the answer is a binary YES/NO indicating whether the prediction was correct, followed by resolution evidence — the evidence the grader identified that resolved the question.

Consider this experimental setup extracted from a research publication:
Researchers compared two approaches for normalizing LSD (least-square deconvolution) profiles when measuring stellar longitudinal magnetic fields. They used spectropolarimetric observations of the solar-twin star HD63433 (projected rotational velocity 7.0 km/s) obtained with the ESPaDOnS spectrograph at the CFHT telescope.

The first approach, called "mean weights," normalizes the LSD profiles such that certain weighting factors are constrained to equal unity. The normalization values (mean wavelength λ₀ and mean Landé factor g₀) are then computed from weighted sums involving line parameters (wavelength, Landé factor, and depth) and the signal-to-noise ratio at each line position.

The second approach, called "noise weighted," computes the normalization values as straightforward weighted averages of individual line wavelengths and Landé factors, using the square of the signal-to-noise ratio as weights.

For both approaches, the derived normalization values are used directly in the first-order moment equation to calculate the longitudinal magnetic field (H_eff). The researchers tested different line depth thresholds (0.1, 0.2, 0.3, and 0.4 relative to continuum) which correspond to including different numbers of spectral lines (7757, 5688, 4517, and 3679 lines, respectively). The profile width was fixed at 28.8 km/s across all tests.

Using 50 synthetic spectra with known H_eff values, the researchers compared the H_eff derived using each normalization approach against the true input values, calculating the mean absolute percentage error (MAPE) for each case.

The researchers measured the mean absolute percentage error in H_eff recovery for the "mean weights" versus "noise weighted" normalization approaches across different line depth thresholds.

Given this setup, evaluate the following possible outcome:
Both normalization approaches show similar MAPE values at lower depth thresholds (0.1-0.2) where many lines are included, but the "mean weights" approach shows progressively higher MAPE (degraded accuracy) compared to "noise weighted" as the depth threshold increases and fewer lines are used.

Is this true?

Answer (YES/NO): NO